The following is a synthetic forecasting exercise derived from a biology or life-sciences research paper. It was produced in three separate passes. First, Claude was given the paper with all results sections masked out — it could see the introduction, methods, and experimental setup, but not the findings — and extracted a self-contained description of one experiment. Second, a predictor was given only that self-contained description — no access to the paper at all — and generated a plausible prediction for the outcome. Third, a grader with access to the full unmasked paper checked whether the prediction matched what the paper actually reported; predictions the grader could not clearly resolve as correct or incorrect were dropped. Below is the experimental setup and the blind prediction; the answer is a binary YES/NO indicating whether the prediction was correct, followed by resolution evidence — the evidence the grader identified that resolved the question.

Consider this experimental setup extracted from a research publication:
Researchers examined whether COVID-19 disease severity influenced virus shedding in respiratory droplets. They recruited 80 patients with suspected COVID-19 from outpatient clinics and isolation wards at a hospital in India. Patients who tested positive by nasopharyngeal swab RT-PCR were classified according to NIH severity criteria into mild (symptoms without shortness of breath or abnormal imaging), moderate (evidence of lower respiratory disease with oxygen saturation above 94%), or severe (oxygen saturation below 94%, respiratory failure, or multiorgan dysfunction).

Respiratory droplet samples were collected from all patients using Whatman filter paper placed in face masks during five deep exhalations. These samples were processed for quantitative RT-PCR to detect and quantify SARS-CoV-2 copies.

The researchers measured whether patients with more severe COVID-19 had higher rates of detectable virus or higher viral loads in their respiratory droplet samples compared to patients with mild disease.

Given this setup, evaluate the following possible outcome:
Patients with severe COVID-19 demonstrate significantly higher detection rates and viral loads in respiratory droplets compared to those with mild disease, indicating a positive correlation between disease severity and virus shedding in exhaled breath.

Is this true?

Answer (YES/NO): NO